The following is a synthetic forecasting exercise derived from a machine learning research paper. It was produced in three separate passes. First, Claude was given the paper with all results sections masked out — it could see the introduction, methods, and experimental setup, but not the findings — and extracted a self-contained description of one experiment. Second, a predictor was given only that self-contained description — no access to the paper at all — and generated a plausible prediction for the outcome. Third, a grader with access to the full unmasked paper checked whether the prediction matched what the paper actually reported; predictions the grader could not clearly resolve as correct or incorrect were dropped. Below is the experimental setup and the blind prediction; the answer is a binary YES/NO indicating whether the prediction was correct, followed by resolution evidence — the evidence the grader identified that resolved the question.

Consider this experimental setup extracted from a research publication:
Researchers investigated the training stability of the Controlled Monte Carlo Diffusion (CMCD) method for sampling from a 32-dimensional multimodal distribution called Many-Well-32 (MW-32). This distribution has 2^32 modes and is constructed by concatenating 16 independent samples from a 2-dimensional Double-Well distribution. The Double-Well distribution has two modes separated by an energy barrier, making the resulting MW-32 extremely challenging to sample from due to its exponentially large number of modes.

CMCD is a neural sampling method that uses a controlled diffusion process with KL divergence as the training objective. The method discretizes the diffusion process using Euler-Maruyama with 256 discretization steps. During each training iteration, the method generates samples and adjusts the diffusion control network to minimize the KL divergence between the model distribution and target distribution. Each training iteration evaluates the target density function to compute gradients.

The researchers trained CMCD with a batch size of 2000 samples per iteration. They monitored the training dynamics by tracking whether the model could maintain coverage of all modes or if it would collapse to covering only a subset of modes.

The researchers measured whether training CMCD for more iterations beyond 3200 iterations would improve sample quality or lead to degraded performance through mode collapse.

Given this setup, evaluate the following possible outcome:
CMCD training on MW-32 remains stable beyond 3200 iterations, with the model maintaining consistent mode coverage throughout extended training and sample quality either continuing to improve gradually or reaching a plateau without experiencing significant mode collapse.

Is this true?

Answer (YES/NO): NO